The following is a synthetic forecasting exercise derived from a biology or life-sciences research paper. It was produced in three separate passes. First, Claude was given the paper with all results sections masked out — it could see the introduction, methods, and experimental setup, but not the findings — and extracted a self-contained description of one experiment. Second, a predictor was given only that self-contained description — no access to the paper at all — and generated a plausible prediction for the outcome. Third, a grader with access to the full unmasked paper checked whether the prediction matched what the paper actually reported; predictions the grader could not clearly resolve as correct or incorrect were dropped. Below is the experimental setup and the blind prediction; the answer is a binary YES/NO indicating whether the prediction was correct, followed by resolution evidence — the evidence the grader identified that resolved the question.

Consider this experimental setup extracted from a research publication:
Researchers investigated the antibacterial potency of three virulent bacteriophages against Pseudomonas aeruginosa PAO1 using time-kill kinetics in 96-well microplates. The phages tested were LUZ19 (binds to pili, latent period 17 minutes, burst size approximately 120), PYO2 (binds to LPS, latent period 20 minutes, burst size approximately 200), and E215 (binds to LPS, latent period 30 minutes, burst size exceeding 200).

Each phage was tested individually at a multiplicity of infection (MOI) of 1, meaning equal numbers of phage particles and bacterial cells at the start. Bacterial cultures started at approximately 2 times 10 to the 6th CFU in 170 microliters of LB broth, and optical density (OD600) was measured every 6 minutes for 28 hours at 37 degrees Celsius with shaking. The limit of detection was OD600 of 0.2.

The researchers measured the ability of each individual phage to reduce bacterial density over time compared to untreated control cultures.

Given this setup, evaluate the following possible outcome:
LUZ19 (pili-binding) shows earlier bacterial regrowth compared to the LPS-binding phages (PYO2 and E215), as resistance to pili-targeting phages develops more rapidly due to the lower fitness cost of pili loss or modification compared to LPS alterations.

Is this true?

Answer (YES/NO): NO